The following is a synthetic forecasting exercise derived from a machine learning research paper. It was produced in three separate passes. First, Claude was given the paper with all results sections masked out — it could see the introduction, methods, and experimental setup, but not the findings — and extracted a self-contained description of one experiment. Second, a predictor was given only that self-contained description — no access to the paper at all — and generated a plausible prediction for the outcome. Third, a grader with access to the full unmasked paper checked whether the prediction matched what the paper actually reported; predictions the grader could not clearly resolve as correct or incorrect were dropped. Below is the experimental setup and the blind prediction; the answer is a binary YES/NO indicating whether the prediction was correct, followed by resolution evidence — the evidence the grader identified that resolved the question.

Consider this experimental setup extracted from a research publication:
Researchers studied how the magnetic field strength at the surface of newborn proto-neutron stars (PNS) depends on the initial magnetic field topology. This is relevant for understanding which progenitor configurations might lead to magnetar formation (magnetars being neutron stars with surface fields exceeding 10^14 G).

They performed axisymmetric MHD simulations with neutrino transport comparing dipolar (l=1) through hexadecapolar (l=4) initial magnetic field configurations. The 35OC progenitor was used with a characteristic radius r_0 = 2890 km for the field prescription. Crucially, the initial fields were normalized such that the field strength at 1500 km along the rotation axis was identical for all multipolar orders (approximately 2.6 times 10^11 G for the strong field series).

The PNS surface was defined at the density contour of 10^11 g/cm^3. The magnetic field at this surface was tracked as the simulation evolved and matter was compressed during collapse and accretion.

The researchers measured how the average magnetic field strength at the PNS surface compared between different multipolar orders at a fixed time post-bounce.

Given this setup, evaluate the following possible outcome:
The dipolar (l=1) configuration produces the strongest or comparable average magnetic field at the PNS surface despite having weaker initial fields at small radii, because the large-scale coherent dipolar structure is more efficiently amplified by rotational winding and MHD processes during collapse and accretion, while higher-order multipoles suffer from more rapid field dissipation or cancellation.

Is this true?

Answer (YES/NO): YES